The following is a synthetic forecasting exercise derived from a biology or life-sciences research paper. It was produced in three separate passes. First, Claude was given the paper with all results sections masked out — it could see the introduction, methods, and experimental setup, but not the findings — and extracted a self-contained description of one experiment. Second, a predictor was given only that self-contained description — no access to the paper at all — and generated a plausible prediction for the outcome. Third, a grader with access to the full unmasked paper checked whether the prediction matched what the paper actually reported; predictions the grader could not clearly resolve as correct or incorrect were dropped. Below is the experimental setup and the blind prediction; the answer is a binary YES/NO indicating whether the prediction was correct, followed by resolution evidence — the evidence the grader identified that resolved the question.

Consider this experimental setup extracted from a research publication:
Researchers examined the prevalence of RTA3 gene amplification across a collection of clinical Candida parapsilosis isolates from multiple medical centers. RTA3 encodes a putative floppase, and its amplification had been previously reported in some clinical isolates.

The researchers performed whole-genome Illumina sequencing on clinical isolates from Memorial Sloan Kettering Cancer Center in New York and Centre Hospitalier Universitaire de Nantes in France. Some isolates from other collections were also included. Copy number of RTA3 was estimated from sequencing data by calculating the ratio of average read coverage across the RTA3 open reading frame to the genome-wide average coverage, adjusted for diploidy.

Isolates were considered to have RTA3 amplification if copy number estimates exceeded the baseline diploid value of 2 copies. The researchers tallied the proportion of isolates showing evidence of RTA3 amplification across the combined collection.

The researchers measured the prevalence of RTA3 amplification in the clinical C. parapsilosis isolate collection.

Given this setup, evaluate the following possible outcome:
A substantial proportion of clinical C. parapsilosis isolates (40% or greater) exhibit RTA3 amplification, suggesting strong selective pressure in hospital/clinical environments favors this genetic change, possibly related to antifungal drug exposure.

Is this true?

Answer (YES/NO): YES